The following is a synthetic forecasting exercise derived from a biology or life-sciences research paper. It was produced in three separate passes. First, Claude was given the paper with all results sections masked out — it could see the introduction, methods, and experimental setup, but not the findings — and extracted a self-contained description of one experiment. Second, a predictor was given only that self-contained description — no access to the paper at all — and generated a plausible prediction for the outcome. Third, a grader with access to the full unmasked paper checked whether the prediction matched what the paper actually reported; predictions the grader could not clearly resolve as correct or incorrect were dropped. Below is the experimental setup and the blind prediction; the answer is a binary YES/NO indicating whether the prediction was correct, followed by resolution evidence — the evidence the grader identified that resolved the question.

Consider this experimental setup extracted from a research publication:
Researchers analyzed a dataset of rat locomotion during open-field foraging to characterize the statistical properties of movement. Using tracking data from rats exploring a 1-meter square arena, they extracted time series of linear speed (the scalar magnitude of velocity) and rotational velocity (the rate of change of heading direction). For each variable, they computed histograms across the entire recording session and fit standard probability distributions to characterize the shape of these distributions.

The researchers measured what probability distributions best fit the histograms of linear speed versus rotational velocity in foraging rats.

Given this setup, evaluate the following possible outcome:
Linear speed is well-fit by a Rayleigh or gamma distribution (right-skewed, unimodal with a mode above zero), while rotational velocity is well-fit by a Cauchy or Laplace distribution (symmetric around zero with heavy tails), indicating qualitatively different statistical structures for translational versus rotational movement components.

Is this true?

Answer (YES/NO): NO